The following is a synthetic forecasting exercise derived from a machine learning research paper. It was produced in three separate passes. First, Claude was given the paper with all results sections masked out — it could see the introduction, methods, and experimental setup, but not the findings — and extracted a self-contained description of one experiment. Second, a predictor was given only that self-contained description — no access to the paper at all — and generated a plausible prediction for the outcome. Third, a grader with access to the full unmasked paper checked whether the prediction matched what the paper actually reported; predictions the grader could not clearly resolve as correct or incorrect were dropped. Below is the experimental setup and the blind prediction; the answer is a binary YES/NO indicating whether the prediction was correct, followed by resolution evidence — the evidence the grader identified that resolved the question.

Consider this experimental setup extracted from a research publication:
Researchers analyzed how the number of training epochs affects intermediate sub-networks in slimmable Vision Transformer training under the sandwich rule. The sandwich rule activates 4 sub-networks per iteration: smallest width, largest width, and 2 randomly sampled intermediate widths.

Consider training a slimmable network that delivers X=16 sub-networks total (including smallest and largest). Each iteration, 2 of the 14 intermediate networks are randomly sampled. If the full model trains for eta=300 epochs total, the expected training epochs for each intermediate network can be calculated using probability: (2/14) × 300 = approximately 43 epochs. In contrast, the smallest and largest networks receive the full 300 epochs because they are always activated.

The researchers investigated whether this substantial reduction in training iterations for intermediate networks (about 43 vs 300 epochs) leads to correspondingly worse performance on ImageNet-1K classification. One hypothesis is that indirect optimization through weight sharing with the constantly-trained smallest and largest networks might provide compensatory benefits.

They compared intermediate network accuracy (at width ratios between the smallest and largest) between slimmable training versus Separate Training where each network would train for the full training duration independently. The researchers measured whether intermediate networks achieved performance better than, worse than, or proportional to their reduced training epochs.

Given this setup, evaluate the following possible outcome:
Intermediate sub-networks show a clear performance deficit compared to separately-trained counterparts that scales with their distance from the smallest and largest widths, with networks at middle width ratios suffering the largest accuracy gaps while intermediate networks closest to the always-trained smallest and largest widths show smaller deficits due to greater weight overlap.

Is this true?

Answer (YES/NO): NO